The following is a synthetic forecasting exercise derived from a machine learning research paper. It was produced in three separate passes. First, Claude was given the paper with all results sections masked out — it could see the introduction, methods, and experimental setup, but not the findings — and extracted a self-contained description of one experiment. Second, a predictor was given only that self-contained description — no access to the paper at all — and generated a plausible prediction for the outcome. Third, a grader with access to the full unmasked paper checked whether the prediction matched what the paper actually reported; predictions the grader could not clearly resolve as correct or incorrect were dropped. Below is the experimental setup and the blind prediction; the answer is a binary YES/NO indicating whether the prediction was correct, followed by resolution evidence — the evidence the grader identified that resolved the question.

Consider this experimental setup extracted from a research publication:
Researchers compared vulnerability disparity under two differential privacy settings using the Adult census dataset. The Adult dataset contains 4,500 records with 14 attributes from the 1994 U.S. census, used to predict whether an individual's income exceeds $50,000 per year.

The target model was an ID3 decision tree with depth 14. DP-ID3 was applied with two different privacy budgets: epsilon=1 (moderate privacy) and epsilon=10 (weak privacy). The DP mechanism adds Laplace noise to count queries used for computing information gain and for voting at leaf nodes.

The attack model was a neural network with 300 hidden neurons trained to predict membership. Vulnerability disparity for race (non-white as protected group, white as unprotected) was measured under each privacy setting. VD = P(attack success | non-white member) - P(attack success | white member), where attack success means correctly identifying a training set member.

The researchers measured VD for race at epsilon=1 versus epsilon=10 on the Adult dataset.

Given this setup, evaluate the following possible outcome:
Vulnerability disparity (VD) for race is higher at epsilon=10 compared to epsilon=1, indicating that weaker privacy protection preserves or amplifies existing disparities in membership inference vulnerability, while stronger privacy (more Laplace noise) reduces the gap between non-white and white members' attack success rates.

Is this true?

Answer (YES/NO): YES